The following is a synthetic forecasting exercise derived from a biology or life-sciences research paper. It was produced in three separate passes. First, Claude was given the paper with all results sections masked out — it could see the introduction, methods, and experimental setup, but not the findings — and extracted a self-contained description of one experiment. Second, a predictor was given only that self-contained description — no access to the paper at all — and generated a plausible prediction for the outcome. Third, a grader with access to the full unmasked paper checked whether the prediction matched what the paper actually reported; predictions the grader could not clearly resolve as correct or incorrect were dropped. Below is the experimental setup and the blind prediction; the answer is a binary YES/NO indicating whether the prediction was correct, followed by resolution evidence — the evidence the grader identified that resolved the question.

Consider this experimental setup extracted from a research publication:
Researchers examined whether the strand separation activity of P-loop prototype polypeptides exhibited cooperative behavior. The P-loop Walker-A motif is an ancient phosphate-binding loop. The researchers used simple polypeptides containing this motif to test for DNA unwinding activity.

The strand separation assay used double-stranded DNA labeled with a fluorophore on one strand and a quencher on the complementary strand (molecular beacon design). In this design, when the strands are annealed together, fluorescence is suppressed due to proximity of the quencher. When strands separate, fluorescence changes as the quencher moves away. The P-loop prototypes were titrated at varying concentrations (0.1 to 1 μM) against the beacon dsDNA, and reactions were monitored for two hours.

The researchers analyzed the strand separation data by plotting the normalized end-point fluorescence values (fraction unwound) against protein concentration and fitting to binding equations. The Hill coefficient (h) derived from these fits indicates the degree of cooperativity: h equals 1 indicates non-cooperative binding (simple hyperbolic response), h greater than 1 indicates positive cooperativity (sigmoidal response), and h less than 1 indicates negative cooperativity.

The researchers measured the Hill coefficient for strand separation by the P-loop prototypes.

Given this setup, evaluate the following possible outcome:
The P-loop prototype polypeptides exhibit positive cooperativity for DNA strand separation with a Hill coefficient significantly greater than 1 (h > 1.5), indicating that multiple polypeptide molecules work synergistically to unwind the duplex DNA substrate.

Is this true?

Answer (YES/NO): YES